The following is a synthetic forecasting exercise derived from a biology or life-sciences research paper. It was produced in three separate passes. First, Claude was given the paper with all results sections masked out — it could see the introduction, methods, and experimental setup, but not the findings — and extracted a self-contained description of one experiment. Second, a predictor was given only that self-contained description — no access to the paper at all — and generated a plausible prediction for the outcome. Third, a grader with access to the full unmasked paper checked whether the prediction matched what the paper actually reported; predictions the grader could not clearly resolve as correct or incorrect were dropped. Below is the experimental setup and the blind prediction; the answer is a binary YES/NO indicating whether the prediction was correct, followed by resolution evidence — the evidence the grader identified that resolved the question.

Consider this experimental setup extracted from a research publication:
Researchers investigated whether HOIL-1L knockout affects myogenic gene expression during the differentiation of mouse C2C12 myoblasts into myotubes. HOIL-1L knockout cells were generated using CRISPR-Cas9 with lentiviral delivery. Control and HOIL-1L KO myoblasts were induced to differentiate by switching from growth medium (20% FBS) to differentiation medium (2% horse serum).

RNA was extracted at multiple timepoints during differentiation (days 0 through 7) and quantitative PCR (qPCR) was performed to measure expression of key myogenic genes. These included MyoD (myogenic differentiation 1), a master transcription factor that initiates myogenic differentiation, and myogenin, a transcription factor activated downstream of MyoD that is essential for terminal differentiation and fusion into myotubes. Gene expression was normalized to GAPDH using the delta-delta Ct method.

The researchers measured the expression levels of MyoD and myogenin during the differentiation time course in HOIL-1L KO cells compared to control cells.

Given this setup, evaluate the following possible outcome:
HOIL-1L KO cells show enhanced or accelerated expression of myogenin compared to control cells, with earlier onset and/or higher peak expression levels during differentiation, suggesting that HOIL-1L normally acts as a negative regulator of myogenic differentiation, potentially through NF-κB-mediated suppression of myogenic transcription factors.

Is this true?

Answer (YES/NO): NO